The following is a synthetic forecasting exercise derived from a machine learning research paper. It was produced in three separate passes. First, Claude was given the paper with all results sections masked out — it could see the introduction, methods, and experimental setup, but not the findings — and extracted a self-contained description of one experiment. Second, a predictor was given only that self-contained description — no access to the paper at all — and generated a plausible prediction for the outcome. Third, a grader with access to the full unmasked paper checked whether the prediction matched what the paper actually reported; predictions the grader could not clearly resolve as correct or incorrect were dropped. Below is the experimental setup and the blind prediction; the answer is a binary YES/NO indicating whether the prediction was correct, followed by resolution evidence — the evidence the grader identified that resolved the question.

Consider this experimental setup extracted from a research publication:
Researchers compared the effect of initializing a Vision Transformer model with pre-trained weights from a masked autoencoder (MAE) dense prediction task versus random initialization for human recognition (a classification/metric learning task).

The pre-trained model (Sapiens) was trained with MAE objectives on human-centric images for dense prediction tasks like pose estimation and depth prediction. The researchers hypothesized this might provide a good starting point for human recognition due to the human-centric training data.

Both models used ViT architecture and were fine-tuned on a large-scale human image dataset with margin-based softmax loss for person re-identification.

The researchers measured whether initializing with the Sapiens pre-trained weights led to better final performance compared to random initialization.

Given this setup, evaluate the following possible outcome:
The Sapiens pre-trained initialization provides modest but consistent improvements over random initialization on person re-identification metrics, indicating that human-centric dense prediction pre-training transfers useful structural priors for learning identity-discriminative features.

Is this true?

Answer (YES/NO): NO